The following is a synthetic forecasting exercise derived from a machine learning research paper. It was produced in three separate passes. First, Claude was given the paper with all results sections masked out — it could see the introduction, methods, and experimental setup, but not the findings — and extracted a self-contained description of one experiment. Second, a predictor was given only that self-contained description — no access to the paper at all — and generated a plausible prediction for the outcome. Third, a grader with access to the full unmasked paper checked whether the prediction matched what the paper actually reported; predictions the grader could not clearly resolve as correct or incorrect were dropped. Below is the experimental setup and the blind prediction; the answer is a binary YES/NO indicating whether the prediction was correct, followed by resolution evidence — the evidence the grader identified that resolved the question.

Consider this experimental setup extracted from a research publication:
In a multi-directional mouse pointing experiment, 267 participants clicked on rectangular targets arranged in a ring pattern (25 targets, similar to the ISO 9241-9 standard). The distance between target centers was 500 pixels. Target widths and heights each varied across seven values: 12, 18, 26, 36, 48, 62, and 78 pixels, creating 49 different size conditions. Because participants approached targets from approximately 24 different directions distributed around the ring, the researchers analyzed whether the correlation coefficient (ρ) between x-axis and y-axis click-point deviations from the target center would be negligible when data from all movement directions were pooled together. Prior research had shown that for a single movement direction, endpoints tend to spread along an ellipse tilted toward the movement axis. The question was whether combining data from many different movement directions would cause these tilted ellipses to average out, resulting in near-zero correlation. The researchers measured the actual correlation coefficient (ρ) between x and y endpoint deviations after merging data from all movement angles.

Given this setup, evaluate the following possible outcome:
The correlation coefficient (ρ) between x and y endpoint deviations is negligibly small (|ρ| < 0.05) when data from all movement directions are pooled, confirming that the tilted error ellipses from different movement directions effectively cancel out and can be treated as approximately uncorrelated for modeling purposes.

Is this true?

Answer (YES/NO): YES